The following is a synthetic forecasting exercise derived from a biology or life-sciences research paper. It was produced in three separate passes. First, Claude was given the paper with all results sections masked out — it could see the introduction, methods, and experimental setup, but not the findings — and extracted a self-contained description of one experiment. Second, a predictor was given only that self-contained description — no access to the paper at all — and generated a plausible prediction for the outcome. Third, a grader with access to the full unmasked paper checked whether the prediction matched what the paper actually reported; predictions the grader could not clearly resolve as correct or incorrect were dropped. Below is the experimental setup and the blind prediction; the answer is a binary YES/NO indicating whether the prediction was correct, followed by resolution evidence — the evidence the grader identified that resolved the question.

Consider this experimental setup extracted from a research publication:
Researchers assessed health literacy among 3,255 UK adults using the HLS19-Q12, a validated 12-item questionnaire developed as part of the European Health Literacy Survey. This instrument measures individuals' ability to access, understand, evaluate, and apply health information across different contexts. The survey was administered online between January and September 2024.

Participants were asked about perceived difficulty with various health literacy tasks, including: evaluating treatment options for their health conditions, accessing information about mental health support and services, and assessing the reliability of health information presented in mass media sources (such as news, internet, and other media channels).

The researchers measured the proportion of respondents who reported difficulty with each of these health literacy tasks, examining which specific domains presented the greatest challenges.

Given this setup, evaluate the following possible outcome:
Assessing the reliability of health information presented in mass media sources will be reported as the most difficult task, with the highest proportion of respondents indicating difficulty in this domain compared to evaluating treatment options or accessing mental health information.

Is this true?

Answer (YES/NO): NO